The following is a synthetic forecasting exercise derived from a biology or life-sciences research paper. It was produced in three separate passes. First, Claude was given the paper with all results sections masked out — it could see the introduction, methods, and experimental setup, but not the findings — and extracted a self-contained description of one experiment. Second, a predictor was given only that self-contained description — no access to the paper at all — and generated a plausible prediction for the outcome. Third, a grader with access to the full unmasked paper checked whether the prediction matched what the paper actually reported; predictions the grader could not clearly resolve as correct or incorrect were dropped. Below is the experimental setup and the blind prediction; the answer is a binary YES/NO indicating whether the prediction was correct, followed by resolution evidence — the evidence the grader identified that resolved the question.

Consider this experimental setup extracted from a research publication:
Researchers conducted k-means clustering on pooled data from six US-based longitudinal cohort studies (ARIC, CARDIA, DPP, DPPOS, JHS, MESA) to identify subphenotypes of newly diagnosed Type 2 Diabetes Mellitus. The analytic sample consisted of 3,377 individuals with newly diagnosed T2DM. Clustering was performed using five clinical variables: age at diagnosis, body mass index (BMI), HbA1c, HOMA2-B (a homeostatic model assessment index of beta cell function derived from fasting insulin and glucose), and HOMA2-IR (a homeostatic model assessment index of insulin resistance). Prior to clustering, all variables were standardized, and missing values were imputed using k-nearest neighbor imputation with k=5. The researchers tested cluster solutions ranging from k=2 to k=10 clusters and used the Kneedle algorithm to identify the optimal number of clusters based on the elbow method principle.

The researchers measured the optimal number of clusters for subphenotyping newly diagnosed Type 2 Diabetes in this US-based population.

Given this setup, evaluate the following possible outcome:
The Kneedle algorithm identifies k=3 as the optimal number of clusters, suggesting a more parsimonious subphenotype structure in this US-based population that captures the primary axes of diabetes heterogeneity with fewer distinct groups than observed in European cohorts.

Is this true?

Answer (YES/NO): NO